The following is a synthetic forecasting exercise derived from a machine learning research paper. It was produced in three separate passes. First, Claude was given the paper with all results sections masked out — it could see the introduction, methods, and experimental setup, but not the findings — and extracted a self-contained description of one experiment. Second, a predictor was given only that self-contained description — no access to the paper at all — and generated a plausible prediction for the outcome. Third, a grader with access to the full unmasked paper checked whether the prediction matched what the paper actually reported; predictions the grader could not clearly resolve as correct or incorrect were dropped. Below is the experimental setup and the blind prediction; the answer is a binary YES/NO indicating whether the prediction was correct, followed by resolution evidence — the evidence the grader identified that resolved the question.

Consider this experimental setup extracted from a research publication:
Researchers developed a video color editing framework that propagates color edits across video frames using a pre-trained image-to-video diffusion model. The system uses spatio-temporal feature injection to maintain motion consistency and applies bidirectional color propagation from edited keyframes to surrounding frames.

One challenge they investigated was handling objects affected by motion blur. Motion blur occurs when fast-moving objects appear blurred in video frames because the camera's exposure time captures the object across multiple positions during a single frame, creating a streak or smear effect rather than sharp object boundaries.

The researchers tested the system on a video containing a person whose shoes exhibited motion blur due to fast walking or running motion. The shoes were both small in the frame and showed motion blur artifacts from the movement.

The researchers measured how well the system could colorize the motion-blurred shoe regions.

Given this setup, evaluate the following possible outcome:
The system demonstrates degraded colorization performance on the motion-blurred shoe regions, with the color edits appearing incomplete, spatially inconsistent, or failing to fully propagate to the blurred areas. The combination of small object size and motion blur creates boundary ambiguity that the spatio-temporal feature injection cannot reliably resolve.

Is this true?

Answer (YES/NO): YES